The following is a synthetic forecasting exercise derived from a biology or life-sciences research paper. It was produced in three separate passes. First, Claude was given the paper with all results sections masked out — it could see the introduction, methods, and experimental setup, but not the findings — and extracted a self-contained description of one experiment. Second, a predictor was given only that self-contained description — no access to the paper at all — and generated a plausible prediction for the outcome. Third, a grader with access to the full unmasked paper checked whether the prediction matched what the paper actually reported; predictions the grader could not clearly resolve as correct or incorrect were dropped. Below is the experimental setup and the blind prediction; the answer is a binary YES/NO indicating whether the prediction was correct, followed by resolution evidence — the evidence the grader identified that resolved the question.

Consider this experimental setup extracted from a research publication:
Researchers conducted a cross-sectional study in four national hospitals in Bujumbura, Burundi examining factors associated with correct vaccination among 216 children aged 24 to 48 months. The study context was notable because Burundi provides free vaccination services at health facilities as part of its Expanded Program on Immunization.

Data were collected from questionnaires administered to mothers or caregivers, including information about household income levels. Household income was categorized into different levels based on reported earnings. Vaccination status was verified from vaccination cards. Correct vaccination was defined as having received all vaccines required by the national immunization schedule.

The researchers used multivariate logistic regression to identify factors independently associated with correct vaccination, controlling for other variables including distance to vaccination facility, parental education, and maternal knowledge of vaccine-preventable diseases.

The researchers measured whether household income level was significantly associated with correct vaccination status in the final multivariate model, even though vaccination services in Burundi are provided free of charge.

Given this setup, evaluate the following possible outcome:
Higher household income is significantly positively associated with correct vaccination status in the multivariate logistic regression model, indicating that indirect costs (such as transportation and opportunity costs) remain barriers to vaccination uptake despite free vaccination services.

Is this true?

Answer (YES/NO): YES